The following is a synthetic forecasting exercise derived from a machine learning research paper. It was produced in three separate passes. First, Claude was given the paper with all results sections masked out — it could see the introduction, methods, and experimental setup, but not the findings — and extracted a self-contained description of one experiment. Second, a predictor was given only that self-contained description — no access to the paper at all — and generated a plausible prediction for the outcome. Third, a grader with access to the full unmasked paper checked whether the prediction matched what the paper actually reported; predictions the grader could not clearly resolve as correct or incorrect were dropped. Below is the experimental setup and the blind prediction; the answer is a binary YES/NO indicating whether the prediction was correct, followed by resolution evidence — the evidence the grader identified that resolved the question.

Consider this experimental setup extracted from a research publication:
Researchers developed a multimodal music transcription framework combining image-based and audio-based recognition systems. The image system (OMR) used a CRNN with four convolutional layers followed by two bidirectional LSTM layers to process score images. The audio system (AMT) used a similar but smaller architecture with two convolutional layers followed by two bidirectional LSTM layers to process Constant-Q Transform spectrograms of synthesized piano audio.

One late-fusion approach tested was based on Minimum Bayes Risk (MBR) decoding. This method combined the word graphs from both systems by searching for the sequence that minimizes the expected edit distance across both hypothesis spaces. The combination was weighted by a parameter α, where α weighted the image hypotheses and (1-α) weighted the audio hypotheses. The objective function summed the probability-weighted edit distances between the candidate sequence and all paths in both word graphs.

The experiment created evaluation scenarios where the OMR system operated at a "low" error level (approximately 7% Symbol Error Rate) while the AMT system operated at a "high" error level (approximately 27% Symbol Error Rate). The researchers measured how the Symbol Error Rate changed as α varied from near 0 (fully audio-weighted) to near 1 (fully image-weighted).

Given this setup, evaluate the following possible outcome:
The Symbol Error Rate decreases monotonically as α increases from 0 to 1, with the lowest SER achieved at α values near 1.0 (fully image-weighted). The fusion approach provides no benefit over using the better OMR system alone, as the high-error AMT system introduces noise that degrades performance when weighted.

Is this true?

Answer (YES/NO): NO